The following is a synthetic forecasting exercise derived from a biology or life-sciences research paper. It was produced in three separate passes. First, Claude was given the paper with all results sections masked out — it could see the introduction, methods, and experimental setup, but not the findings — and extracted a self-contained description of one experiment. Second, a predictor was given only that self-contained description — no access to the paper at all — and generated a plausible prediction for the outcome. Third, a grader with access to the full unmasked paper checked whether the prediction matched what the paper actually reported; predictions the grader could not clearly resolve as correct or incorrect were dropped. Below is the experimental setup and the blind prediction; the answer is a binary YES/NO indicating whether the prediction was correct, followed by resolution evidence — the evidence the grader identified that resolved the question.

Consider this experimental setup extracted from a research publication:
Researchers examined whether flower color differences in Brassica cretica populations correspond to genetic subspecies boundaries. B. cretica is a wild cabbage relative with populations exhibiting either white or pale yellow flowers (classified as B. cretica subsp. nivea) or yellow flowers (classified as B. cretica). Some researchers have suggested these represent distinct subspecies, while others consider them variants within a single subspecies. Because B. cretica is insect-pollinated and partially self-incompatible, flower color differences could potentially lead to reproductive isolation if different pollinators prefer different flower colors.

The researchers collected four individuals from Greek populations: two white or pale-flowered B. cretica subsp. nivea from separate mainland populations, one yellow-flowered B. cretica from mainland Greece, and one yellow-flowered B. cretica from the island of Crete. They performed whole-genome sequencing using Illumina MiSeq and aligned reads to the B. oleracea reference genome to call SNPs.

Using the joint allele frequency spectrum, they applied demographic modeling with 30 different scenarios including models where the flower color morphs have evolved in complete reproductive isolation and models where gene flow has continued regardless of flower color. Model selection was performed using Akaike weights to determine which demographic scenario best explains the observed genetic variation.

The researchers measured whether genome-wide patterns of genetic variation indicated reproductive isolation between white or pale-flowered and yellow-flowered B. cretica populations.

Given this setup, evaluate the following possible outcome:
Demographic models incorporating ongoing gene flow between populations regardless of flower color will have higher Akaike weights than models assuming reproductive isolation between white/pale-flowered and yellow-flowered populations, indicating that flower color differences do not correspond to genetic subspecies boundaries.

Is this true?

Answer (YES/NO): YES